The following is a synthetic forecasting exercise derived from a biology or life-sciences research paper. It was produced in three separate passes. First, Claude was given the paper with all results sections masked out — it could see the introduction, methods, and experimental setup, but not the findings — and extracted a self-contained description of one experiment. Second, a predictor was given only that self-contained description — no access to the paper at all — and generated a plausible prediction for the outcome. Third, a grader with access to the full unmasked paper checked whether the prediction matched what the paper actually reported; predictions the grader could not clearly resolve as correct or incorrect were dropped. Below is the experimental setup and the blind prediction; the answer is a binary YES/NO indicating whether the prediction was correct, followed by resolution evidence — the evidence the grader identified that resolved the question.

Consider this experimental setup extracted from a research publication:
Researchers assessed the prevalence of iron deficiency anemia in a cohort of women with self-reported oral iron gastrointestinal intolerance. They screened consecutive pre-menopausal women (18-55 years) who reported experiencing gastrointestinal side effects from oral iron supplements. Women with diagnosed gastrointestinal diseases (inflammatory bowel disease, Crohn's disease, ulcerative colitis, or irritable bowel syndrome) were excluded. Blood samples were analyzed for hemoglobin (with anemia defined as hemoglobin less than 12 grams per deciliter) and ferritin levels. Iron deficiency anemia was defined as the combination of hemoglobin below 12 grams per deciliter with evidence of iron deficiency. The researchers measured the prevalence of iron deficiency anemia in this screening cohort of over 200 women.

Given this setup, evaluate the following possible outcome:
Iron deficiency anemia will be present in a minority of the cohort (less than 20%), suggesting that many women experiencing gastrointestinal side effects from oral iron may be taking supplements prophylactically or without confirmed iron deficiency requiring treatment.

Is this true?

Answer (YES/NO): YES